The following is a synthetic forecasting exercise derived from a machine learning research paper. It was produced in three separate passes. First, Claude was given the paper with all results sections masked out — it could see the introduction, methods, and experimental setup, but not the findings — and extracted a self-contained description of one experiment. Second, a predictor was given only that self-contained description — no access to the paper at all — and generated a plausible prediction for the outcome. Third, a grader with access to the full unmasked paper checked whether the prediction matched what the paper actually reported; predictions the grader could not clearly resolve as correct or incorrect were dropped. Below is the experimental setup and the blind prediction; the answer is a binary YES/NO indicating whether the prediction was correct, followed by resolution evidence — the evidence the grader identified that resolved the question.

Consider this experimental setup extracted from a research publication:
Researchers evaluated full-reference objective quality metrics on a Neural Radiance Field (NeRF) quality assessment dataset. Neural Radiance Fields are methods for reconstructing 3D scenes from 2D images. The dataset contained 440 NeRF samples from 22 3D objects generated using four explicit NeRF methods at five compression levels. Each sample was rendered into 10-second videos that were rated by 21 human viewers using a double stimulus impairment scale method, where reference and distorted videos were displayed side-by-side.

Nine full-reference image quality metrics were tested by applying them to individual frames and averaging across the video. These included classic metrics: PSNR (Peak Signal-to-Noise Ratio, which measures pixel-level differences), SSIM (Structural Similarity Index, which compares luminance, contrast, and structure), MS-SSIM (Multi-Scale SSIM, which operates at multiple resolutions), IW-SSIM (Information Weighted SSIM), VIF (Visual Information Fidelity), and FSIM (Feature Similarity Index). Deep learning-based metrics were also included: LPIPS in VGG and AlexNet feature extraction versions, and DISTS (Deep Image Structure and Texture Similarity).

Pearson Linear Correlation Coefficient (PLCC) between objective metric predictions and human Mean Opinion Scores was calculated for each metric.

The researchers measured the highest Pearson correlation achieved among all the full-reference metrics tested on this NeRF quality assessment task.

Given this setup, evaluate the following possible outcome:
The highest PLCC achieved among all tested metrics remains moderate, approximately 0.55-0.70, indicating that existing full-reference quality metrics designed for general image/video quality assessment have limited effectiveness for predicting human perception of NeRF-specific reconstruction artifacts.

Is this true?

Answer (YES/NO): NO